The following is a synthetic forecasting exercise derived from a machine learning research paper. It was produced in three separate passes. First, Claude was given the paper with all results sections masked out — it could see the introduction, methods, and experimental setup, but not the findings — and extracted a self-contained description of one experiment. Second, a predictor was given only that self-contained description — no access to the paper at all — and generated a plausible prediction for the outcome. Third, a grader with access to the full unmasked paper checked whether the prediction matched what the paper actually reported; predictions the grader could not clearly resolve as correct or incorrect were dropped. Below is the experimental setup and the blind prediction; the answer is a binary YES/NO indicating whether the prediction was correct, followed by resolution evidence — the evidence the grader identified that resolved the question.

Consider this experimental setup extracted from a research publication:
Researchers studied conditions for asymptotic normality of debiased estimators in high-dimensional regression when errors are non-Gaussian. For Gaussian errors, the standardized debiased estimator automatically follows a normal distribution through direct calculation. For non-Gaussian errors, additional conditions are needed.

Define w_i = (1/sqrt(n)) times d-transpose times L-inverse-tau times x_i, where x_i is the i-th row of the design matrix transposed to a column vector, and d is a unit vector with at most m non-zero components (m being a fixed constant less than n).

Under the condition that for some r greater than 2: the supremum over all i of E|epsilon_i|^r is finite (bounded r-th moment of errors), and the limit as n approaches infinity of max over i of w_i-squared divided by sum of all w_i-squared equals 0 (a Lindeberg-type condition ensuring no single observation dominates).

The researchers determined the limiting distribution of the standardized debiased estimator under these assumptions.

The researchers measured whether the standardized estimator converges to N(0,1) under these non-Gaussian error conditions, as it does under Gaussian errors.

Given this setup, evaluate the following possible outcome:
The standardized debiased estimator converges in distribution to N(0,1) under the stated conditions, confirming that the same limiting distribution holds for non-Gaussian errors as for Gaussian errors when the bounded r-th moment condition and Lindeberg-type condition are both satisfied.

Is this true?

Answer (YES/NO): YES